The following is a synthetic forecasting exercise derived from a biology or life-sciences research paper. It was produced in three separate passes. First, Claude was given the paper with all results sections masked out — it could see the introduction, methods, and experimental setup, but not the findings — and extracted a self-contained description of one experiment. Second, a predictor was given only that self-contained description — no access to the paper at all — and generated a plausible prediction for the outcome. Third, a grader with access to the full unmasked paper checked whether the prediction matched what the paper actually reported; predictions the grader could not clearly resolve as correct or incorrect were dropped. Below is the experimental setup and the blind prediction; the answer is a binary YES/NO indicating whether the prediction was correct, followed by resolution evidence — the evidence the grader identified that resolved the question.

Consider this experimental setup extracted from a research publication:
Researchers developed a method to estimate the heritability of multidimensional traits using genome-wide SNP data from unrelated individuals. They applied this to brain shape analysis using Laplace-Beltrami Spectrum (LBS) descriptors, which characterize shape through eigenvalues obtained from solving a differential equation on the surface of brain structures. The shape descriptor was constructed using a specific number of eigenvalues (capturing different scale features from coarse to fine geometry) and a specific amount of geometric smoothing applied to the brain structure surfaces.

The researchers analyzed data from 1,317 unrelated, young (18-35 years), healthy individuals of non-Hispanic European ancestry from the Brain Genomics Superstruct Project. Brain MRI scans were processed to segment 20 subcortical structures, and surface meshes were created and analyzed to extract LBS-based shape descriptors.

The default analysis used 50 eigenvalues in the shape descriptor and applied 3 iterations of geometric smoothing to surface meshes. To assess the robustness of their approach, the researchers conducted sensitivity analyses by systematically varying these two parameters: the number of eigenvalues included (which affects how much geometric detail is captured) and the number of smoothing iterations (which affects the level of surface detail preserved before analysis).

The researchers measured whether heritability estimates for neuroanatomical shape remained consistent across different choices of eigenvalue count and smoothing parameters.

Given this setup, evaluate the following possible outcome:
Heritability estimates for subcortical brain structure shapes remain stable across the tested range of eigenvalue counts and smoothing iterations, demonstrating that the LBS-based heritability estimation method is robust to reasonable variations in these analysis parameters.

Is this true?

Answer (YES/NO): YES